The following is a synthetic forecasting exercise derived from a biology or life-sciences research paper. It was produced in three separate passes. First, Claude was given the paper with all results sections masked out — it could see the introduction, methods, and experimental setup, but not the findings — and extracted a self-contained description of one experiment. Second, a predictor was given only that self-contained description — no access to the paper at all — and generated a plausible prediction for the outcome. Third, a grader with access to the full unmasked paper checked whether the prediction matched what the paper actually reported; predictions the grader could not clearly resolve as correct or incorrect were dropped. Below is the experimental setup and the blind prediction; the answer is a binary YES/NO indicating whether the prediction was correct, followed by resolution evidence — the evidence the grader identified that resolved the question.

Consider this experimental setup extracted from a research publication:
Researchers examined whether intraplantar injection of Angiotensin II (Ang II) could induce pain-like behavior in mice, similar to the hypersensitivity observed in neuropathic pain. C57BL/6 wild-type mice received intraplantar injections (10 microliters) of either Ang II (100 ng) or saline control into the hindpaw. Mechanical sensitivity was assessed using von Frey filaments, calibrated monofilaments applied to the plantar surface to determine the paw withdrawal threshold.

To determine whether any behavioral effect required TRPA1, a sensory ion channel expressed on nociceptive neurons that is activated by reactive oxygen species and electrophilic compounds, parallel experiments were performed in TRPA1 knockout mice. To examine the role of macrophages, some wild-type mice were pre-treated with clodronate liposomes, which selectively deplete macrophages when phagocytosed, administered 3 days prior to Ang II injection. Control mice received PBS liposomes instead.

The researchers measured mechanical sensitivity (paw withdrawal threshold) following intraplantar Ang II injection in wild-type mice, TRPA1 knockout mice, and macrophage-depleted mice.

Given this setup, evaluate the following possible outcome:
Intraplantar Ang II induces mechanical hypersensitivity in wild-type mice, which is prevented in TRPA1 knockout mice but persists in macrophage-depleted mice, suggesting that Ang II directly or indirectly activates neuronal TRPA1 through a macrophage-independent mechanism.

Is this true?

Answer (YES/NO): NO